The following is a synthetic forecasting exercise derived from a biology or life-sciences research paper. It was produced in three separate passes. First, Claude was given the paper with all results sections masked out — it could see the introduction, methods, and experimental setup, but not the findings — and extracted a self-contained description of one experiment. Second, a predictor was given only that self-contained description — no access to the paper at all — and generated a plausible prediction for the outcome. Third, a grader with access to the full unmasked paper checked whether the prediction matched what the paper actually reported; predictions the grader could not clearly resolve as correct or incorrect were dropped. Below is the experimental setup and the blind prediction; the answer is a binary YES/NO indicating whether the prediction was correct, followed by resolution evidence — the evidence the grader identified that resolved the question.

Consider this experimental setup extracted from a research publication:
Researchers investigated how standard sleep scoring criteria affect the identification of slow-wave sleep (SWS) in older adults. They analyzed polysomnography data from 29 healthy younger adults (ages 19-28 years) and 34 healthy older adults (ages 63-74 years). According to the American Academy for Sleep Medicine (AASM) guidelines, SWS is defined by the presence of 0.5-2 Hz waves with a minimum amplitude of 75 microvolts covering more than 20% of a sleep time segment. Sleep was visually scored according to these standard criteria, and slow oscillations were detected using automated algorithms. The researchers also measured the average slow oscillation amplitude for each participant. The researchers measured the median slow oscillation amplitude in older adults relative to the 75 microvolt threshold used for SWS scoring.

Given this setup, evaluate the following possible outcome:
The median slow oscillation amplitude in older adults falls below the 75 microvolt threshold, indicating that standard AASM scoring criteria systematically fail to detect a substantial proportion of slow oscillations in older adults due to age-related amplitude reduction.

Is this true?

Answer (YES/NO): YES